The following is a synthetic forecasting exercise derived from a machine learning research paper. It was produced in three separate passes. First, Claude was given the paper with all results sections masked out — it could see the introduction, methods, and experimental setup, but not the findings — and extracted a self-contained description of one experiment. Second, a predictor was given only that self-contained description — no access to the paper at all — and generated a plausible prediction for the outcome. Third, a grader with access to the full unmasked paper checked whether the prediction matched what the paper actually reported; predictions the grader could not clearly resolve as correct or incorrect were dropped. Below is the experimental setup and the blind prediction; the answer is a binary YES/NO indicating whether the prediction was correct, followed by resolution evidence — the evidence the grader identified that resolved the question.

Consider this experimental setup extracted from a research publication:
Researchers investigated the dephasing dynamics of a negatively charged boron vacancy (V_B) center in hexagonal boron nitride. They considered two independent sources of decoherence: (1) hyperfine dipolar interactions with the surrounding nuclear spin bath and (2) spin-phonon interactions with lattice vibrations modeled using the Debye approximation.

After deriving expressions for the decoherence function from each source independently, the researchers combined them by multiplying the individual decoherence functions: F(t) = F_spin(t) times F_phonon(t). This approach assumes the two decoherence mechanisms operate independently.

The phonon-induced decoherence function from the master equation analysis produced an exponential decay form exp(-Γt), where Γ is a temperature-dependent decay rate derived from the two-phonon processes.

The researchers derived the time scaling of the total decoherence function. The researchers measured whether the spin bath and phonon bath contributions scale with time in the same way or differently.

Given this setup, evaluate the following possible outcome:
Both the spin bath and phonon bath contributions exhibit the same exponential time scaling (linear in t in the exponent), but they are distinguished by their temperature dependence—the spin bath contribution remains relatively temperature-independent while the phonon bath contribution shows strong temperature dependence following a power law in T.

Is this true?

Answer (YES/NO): NO